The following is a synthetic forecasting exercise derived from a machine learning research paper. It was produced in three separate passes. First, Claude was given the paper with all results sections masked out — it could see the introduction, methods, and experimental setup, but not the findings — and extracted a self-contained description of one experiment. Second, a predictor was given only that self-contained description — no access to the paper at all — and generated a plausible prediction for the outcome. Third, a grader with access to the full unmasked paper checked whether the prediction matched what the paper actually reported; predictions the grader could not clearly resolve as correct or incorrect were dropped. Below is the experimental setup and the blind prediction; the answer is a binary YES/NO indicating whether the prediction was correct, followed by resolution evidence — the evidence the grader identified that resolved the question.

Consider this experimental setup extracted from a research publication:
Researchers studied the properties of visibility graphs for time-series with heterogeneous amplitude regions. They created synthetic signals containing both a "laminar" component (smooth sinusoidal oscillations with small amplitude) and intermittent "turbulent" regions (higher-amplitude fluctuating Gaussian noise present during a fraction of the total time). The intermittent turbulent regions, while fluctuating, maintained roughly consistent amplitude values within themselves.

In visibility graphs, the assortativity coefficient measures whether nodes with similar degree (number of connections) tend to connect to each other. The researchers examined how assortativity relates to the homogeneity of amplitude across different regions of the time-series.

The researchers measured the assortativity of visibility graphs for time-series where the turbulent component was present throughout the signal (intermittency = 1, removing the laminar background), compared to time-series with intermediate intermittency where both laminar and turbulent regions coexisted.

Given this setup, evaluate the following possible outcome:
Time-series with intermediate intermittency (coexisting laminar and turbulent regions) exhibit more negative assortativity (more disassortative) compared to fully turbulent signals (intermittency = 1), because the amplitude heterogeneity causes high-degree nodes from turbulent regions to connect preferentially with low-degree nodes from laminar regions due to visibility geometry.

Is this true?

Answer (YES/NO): NO